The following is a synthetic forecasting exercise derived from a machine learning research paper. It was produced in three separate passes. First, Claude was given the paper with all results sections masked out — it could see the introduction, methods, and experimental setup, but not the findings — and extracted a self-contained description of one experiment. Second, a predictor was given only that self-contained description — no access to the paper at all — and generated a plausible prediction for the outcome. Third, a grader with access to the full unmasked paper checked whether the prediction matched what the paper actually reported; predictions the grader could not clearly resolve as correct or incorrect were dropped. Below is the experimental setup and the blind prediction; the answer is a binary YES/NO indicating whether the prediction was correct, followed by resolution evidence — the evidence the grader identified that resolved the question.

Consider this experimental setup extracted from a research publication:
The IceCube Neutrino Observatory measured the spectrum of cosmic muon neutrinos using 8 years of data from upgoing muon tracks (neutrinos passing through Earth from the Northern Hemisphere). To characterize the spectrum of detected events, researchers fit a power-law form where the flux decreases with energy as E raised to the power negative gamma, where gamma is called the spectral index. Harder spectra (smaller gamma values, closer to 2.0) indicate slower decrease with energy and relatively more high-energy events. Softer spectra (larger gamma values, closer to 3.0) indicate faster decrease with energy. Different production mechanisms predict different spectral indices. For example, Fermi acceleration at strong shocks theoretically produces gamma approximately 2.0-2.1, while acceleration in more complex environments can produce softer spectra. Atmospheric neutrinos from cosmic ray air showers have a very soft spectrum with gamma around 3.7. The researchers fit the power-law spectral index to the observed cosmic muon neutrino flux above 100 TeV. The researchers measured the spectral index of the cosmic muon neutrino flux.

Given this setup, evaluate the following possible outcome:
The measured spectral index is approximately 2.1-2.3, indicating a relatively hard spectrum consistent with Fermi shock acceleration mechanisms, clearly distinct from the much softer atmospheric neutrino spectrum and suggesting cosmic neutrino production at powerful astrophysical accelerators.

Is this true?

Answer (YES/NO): YES